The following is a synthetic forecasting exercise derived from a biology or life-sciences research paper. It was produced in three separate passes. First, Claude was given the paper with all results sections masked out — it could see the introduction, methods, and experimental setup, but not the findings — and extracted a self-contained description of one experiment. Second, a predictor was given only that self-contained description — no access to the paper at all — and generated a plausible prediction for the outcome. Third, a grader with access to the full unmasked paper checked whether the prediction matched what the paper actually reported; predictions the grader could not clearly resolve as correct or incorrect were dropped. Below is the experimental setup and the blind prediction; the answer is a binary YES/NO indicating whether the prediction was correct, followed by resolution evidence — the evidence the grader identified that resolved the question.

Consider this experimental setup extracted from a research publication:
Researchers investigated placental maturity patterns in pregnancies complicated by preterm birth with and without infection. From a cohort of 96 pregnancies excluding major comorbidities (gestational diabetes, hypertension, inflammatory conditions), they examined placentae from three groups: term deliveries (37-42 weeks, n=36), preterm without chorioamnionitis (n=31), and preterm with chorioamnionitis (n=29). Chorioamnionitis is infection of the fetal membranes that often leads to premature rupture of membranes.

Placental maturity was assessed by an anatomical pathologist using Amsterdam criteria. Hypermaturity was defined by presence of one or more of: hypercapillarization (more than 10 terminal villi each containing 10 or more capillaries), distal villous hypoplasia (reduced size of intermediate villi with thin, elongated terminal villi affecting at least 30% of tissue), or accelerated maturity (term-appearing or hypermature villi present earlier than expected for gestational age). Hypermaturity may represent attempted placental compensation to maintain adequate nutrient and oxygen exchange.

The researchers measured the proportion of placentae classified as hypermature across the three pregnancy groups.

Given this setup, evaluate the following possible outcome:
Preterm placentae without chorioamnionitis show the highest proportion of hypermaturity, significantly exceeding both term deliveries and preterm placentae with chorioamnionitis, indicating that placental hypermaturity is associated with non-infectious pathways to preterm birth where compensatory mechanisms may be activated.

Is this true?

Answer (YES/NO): NO